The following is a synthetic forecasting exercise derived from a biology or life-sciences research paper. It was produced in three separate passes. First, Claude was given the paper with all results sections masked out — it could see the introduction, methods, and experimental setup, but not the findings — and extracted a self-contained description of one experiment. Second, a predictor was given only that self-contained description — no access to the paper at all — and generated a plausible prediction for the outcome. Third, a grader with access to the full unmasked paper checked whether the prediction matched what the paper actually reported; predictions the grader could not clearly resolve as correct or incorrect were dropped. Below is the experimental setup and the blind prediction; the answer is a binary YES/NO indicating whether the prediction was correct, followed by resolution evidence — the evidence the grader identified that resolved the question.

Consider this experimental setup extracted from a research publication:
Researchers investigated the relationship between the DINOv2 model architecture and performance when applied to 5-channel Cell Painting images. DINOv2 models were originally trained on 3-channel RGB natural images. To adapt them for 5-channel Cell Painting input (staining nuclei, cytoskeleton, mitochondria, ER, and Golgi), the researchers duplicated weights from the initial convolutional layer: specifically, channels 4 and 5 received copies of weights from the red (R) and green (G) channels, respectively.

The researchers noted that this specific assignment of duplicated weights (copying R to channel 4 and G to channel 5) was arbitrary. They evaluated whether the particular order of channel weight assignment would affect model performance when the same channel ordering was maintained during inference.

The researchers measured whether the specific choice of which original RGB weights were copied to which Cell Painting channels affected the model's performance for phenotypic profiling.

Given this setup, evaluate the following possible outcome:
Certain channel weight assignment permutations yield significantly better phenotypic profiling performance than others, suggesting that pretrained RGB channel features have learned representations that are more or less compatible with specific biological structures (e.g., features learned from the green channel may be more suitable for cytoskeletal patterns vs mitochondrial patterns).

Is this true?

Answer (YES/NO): NO